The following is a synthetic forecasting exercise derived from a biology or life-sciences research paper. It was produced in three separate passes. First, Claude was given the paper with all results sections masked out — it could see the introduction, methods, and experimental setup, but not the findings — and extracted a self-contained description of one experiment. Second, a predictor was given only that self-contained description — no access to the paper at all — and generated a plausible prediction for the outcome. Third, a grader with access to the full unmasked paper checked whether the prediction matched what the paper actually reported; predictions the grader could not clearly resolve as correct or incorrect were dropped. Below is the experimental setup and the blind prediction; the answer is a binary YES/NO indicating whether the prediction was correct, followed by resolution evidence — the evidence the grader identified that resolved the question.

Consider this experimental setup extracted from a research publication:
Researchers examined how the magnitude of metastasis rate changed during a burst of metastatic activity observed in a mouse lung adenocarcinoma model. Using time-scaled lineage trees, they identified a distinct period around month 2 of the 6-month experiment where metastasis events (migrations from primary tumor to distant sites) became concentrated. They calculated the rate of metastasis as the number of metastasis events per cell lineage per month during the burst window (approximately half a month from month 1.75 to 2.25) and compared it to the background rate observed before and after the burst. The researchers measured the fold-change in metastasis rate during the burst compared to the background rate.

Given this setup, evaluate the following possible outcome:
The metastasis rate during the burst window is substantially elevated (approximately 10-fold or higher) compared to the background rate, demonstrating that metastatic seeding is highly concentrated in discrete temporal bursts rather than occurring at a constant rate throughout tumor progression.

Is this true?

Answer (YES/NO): YES